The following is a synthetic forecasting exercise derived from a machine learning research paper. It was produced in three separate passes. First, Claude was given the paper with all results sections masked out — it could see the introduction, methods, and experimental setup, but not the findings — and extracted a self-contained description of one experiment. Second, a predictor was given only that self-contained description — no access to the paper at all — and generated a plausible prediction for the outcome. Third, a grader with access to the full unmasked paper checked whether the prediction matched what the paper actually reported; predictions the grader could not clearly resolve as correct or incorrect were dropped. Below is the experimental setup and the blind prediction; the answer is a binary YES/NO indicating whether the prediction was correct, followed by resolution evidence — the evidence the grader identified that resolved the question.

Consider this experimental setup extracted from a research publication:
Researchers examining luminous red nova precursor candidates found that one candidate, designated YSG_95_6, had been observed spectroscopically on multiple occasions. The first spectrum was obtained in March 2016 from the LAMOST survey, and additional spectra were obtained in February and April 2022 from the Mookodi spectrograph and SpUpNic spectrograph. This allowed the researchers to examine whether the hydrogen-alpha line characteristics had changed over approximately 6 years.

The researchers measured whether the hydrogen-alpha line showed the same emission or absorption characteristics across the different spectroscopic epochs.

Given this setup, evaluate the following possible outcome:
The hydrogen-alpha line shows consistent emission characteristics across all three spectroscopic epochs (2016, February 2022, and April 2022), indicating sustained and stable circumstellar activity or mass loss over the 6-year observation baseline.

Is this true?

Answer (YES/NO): NO